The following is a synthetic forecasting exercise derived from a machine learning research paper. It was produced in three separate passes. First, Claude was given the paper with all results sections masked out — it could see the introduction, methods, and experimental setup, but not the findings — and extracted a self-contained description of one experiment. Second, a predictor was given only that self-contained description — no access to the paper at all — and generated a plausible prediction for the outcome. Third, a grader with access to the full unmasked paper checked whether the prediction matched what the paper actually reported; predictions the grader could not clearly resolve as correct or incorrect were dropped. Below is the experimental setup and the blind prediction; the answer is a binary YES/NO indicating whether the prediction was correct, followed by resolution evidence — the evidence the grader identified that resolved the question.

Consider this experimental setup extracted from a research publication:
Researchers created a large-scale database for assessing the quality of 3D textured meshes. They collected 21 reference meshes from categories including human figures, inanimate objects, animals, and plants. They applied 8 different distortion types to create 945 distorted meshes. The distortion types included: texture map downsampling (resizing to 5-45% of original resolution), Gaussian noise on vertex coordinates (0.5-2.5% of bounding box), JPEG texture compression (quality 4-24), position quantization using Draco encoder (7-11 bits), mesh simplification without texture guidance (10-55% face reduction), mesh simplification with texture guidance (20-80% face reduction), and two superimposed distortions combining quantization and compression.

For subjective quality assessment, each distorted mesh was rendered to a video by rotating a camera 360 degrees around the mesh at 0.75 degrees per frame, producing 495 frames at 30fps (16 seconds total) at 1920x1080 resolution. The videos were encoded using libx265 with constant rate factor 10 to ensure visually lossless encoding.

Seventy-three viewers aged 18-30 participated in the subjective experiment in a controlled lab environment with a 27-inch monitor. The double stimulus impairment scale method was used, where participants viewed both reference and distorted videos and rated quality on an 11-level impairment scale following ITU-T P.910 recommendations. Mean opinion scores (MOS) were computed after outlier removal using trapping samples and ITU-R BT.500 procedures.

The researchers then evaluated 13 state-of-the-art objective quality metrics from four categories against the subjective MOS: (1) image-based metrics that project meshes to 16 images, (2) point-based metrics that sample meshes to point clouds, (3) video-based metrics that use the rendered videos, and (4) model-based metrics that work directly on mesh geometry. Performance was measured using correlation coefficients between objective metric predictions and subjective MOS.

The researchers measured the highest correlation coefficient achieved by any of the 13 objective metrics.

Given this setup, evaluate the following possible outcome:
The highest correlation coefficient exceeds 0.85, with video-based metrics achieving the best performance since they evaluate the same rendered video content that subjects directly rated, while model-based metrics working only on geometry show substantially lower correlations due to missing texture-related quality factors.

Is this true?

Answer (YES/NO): NO